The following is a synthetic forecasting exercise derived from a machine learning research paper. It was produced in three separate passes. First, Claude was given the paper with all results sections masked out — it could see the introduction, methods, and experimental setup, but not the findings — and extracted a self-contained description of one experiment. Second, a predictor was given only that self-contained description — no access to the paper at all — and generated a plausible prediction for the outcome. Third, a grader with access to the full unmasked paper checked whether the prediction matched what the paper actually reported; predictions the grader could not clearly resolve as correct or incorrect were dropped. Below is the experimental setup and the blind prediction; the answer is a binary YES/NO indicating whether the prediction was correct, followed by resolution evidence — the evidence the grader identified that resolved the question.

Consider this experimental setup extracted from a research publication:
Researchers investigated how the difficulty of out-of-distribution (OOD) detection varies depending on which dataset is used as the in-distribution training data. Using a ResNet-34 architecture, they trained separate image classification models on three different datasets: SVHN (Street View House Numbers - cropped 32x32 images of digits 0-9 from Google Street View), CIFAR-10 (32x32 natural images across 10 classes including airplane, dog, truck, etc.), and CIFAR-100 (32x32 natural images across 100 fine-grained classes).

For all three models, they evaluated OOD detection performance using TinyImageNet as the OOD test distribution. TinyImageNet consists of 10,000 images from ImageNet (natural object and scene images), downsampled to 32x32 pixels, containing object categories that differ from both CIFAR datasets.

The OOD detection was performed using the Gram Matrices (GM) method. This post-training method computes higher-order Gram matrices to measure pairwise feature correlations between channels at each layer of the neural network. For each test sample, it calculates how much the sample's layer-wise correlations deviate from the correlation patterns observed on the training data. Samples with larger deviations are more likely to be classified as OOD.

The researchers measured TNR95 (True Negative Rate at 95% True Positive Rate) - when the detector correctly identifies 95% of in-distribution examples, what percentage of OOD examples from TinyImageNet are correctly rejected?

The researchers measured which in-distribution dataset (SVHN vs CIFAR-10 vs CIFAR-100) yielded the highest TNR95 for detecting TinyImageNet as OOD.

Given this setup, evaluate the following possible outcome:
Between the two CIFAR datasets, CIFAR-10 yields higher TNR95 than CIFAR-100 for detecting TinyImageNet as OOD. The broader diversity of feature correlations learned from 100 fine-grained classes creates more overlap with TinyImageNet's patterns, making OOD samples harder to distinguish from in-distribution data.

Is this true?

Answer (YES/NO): YES